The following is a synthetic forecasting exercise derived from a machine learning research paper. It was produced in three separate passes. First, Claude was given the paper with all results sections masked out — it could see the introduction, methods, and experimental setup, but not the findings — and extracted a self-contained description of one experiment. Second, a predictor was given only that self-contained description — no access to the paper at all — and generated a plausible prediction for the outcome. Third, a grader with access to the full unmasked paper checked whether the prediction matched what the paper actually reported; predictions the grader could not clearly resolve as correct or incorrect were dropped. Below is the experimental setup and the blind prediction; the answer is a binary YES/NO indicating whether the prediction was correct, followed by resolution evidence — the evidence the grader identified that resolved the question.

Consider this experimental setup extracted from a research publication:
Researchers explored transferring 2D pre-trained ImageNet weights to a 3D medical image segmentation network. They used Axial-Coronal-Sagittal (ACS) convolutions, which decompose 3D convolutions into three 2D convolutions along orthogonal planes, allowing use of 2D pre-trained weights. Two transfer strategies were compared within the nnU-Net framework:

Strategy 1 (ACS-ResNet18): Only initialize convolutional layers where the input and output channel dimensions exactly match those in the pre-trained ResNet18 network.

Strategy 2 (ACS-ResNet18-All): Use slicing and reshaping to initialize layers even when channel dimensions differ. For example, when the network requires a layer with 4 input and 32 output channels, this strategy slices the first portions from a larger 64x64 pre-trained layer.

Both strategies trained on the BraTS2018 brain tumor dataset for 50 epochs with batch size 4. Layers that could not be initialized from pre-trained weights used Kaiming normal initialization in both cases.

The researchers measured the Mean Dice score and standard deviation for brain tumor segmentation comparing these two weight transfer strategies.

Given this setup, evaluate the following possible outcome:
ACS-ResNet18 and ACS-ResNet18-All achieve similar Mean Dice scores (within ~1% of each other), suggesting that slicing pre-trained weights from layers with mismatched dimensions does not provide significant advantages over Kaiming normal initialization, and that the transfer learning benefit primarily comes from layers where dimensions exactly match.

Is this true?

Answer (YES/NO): YES